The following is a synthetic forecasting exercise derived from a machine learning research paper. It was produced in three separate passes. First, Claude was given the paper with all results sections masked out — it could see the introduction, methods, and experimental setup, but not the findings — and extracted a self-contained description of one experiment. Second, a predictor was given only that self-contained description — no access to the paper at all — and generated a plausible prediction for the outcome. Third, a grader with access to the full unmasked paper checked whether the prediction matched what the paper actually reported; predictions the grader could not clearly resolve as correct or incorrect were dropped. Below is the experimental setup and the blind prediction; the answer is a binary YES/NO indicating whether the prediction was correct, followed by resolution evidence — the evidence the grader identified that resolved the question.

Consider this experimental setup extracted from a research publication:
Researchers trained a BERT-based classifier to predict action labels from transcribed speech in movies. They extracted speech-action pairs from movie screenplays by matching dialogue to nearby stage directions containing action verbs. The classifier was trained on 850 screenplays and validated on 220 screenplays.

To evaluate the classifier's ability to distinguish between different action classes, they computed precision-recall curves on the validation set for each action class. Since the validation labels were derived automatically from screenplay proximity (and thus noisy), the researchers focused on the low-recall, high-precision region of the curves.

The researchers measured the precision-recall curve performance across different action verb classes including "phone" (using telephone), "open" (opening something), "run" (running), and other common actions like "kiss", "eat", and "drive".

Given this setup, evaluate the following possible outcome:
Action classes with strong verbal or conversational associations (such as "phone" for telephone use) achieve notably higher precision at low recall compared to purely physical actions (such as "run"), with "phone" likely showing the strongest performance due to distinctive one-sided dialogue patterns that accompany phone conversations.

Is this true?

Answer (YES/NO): NO